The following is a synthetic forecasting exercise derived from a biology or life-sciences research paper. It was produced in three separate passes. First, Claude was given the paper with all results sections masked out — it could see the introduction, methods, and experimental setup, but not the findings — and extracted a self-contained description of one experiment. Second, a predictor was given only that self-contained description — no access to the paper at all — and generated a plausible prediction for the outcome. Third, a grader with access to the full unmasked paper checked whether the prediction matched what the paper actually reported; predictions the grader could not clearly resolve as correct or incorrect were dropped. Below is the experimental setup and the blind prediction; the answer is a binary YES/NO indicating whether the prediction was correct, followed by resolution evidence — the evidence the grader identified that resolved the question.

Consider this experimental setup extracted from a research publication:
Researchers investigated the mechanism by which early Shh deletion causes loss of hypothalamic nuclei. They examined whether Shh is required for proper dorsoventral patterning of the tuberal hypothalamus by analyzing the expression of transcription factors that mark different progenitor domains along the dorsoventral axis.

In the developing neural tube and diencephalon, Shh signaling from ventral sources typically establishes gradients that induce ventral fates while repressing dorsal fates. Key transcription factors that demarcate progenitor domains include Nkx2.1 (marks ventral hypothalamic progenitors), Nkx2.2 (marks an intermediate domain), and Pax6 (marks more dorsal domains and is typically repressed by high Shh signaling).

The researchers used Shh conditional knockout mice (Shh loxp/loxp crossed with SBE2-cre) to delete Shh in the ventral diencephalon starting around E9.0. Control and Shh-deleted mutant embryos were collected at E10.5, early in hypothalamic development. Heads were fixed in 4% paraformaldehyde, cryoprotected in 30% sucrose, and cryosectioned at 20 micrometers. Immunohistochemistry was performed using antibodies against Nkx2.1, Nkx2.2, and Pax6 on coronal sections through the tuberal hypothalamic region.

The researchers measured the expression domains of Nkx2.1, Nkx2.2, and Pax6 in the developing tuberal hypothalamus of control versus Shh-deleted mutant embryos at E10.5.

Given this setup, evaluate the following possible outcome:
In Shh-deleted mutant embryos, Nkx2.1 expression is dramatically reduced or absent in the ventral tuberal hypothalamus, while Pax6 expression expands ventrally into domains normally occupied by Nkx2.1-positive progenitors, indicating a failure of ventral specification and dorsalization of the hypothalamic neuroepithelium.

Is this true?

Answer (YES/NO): NO